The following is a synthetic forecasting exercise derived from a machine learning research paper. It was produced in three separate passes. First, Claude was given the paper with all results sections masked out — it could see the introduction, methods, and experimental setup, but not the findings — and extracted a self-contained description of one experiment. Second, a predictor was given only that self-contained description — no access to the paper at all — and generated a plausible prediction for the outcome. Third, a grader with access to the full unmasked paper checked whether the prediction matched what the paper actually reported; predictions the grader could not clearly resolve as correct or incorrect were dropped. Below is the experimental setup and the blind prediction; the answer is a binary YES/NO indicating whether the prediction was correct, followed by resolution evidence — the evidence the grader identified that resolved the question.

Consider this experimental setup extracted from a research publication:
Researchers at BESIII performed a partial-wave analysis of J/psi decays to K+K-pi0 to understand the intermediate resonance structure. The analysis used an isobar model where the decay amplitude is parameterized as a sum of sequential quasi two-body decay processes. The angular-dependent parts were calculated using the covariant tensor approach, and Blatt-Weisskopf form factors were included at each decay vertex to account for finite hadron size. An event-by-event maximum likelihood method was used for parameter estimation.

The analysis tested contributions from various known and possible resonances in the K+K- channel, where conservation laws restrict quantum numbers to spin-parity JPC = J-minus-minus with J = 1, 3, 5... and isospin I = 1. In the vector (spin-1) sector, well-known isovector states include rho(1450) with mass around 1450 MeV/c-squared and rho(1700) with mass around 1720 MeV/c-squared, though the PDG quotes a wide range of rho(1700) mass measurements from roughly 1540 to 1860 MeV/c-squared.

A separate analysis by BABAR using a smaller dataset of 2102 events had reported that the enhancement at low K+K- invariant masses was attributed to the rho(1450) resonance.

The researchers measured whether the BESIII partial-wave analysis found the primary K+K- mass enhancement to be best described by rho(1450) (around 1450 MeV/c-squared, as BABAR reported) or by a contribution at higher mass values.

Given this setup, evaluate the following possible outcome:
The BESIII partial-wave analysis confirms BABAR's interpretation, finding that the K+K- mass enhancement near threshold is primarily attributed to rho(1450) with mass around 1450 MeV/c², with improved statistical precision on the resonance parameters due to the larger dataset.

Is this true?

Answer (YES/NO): NO